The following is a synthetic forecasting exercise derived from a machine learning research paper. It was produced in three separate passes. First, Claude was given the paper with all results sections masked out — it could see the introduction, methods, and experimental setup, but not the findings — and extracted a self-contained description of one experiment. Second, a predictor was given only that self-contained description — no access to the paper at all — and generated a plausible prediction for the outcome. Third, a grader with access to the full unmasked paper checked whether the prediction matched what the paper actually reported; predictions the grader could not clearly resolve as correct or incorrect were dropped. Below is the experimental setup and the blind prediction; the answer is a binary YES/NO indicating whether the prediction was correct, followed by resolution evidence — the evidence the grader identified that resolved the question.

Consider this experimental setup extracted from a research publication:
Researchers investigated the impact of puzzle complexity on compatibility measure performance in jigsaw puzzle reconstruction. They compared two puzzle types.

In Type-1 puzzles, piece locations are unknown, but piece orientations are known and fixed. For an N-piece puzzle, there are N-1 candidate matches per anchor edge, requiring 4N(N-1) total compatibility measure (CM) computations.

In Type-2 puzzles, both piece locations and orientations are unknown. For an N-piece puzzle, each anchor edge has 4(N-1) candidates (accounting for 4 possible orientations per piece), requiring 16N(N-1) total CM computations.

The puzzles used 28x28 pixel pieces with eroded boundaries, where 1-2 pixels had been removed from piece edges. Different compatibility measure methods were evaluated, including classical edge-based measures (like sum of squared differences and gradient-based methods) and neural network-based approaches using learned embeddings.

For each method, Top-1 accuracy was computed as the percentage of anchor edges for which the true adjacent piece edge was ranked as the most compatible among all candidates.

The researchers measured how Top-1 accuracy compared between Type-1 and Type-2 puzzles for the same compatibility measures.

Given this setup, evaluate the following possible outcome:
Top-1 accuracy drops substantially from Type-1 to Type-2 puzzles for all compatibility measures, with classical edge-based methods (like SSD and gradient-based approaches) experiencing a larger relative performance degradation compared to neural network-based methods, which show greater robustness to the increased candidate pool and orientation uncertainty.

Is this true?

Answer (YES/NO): YES